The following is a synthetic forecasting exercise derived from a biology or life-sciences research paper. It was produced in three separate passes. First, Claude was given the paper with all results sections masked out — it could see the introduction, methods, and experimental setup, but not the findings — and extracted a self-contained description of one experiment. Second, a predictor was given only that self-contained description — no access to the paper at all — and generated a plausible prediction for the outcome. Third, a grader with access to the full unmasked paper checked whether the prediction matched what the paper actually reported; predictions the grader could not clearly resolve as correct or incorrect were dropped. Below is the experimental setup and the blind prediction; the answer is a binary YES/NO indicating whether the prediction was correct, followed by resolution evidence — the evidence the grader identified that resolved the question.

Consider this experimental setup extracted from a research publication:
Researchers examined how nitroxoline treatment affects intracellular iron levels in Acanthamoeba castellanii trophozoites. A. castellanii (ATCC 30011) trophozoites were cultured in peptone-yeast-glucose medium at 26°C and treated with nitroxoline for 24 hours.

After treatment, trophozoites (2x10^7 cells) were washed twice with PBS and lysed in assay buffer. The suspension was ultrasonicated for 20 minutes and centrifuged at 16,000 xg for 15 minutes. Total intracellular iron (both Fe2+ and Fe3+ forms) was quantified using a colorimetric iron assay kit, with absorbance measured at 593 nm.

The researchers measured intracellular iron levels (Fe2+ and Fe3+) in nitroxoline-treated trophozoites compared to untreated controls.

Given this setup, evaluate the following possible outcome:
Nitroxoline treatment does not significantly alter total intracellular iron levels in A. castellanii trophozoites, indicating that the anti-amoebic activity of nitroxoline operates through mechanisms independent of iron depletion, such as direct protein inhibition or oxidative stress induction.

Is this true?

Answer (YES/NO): NO